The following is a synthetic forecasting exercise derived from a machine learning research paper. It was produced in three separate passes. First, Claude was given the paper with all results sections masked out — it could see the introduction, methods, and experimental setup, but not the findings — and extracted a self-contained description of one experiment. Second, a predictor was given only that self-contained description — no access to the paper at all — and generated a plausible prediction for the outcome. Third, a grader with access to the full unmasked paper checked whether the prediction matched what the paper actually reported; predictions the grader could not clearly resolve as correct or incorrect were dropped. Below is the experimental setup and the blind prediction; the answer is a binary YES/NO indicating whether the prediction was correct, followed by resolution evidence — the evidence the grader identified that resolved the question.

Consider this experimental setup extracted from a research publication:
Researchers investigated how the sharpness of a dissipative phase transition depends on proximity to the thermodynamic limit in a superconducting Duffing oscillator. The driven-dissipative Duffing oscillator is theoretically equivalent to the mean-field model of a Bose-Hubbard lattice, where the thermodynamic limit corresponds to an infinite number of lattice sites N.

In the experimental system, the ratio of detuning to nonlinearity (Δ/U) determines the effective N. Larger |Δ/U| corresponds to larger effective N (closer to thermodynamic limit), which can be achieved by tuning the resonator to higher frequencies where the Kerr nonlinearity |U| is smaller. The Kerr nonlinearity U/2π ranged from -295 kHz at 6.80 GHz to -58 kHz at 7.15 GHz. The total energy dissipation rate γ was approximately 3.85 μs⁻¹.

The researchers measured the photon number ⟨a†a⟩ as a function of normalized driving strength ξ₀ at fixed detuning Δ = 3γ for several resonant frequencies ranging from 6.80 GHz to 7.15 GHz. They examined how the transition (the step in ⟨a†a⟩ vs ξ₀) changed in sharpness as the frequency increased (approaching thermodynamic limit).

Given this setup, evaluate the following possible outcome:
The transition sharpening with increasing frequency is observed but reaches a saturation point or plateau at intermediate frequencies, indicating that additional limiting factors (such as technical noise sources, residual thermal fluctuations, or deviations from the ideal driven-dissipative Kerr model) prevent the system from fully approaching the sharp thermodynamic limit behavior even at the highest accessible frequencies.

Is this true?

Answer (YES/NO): NO